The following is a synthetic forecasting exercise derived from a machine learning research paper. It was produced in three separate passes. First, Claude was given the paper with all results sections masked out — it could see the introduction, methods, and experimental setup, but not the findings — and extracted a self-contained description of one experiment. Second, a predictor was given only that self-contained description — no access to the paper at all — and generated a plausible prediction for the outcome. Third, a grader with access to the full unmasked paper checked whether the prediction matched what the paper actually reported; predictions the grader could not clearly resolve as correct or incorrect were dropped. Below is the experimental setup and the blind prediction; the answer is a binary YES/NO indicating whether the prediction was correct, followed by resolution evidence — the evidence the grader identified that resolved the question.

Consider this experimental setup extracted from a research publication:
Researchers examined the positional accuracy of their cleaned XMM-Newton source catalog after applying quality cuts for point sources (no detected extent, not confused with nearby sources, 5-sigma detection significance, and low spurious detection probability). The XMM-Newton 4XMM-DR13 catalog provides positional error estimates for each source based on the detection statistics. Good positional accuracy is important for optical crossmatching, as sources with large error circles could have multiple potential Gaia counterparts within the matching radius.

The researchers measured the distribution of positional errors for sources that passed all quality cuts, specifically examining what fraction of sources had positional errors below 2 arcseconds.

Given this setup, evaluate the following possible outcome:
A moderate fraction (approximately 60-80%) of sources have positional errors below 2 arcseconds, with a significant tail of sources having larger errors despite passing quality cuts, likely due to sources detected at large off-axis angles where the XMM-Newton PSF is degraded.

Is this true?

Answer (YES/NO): NO